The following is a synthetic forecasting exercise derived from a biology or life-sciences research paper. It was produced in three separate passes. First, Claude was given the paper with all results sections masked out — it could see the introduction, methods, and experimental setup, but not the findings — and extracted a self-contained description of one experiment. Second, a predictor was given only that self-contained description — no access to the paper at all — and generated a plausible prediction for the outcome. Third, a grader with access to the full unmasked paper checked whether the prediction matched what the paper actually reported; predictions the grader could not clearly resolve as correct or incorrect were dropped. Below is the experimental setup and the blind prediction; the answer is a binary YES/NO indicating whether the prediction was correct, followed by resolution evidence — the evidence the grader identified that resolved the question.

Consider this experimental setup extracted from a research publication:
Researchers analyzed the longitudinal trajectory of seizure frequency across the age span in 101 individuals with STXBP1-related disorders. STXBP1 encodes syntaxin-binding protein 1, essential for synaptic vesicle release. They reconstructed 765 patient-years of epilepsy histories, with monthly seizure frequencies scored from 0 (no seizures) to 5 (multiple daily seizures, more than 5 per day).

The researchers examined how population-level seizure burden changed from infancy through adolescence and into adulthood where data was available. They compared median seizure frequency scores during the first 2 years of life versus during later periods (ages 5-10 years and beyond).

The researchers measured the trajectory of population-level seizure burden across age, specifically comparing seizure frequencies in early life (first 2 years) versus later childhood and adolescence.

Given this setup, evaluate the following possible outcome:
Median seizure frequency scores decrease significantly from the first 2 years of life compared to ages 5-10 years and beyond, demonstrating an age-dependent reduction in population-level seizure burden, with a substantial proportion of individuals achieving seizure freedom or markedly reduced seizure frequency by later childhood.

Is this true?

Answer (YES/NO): YES